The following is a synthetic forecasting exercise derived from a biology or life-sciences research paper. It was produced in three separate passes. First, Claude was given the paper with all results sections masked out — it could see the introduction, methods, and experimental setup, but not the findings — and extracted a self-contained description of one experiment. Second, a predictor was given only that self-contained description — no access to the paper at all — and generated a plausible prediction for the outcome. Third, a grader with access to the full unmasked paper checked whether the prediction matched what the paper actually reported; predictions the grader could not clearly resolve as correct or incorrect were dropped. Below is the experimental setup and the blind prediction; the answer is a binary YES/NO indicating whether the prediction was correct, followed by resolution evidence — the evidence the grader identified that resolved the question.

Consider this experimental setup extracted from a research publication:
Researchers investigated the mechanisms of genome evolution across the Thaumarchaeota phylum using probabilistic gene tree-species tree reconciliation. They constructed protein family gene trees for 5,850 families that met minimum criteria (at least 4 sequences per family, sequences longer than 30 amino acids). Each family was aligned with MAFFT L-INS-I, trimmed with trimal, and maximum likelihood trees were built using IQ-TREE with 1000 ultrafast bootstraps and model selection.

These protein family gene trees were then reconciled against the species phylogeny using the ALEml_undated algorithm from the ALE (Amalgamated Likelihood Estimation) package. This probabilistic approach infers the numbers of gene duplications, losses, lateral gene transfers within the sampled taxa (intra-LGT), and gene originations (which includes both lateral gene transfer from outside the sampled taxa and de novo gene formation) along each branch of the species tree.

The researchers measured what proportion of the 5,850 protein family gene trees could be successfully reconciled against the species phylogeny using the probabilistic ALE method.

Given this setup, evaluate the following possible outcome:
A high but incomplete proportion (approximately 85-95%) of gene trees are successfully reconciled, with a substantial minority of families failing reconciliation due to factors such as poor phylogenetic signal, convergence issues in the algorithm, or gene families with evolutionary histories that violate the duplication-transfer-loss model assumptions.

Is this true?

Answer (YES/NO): NO